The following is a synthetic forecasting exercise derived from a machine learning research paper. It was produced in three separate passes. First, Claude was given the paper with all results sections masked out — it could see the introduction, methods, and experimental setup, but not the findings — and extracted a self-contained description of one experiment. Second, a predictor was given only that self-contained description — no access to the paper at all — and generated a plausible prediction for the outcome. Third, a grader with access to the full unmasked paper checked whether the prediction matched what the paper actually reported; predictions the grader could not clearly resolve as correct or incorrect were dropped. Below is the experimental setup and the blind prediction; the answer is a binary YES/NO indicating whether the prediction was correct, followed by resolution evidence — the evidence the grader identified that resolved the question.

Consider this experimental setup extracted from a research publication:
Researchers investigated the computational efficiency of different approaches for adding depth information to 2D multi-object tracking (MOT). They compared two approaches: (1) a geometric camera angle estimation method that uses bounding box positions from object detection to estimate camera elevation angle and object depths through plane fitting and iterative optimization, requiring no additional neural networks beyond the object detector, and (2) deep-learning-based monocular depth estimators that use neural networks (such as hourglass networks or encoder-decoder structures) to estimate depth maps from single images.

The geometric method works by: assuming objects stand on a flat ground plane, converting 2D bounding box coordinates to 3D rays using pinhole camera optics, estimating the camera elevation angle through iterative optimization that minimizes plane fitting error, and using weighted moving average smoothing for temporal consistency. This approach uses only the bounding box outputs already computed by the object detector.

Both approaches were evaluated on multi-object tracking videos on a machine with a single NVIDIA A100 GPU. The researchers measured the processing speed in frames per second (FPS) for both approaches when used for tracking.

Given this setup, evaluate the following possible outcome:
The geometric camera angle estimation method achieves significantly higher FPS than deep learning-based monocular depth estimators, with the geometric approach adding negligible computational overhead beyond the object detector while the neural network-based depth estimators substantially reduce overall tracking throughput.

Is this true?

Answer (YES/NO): YES